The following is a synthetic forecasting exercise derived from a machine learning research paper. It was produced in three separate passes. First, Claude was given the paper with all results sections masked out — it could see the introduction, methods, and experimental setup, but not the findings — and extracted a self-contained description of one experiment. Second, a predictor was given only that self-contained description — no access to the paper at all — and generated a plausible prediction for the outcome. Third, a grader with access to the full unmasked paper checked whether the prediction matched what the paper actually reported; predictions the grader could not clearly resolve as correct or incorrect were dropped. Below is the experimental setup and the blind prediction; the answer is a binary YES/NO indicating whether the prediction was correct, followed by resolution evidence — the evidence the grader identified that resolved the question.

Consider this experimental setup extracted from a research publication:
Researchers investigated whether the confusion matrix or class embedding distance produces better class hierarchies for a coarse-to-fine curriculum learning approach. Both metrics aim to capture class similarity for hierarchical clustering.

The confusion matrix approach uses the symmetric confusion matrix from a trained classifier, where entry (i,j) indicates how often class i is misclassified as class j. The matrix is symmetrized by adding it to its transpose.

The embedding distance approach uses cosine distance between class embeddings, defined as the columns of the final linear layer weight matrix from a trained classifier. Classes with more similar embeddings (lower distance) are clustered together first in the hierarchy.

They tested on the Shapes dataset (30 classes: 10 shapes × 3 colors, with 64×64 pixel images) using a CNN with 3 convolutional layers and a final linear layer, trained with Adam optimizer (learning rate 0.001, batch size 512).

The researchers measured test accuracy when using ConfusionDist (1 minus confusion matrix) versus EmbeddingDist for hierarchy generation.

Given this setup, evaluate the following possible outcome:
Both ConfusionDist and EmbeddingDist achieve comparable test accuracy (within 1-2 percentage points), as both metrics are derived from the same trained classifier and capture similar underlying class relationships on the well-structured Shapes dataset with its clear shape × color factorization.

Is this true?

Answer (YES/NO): NO